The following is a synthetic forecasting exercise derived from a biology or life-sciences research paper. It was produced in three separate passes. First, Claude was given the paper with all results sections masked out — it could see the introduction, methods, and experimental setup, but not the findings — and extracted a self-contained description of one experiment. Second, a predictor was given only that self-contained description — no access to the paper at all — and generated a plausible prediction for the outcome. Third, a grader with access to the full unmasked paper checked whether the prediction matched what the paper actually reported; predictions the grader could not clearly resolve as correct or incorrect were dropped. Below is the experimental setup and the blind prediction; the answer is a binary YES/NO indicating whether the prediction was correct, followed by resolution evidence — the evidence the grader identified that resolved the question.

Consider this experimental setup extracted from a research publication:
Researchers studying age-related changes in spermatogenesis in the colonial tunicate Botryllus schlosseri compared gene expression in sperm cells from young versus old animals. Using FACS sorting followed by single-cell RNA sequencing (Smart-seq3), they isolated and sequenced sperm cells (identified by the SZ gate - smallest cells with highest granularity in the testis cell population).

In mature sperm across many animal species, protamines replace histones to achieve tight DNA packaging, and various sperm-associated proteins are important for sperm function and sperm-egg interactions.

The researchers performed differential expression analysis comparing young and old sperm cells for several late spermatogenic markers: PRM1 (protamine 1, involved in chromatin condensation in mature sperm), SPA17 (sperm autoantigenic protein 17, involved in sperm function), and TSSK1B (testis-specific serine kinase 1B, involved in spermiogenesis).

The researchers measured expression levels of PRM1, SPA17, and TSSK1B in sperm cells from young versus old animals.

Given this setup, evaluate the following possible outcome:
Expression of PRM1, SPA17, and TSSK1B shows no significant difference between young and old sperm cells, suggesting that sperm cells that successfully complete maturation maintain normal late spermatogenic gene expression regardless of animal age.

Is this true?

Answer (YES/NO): NO